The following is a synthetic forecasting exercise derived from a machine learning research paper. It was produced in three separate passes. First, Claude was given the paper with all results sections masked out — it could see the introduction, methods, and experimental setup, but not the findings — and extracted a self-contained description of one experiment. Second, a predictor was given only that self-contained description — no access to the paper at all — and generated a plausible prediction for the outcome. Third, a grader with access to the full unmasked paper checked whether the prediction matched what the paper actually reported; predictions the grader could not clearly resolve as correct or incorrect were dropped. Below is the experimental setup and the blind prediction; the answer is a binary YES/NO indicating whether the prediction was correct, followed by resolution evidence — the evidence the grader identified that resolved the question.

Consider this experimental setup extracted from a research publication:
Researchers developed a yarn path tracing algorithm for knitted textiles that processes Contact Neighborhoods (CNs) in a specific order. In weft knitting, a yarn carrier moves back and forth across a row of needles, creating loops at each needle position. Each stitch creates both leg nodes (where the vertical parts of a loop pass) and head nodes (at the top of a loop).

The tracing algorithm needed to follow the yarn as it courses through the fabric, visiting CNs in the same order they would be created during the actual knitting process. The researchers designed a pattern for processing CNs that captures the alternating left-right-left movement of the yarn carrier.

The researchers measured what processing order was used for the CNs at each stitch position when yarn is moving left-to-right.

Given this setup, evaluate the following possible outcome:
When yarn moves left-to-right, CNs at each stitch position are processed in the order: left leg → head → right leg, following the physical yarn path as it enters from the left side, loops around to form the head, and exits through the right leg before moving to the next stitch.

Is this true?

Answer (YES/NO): YES